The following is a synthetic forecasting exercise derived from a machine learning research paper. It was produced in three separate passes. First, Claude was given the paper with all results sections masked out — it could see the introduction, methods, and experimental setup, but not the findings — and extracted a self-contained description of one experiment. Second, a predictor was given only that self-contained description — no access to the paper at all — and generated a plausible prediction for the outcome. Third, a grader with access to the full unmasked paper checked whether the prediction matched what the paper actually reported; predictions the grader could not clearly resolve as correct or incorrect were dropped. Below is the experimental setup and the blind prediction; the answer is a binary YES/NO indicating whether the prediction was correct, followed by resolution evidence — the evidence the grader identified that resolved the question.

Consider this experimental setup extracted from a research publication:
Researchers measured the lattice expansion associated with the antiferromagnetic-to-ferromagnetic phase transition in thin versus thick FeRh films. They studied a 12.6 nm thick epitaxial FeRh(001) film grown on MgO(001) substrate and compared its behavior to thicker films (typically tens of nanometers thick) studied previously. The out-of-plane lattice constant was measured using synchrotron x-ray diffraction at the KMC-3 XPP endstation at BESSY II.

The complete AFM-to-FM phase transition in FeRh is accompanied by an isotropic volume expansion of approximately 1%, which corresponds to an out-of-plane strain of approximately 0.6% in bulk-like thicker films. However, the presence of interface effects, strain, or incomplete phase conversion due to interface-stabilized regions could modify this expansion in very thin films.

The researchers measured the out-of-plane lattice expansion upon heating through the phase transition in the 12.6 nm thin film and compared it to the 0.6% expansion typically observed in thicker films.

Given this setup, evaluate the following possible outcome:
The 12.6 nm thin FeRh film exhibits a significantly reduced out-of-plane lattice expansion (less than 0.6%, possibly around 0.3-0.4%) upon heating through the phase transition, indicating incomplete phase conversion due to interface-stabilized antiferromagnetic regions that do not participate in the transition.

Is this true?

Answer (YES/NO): NO